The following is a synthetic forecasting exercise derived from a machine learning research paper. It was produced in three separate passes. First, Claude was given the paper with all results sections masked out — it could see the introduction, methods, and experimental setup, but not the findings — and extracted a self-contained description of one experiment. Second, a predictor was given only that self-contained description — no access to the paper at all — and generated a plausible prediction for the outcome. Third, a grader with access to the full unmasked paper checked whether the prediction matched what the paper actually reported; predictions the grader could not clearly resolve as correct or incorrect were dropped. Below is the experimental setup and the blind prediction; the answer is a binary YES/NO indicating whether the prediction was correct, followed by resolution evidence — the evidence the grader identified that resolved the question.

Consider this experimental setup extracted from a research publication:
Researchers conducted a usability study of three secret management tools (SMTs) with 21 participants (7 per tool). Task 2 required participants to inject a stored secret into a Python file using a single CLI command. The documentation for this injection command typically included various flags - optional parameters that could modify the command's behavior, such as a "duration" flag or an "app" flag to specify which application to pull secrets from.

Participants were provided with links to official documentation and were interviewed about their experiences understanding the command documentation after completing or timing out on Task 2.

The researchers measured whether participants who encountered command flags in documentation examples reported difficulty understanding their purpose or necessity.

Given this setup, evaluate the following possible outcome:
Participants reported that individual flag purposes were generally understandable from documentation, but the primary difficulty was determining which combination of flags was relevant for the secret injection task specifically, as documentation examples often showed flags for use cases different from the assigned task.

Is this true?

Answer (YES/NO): NO